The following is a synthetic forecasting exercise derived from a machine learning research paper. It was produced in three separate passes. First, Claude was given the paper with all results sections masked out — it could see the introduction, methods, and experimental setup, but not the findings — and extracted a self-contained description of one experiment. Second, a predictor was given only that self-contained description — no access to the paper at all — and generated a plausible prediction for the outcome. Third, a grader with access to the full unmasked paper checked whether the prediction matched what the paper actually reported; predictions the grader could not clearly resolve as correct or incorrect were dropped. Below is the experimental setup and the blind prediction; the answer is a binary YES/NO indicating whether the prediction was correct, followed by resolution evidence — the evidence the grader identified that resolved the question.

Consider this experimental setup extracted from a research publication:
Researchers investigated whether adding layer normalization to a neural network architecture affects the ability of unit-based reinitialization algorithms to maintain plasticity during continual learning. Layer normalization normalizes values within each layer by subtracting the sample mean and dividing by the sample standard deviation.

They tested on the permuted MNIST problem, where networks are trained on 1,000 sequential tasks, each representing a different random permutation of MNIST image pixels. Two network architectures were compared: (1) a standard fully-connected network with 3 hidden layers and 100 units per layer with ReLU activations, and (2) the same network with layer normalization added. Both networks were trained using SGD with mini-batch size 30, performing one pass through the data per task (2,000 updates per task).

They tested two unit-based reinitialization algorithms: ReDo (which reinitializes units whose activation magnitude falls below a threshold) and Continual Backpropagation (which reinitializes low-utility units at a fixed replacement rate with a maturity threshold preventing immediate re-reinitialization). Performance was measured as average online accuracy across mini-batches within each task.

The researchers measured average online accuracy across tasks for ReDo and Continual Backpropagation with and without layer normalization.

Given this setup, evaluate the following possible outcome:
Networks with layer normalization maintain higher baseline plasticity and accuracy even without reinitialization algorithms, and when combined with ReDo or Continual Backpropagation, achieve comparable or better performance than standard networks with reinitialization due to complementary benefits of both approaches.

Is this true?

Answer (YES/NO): NO